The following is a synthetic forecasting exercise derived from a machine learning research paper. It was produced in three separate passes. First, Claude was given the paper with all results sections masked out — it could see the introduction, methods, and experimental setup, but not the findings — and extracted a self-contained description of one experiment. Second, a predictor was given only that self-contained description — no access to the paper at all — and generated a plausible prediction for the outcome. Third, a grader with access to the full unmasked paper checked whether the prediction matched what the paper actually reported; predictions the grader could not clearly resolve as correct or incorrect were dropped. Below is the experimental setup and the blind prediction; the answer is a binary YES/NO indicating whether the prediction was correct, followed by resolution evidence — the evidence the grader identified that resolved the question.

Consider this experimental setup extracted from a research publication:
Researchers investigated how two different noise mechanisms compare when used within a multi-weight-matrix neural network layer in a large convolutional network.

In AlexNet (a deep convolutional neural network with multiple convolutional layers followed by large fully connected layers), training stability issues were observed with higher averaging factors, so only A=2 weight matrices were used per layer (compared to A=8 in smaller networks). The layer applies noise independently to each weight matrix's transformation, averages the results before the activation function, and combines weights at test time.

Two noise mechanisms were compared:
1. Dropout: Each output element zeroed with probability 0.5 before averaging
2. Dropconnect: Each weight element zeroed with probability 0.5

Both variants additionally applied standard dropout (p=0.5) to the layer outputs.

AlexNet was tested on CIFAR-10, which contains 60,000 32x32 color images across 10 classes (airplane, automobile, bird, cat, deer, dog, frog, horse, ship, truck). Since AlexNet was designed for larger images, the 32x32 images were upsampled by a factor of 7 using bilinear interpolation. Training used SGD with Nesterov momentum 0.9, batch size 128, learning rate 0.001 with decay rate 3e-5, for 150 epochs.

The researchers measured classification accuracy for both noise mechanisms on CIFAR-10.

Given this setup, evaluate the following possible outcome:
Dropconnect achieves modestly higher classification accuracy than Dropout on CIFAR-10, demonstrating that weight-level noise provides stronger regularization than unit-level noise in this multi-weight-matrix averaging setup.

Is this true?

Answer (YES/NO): NO